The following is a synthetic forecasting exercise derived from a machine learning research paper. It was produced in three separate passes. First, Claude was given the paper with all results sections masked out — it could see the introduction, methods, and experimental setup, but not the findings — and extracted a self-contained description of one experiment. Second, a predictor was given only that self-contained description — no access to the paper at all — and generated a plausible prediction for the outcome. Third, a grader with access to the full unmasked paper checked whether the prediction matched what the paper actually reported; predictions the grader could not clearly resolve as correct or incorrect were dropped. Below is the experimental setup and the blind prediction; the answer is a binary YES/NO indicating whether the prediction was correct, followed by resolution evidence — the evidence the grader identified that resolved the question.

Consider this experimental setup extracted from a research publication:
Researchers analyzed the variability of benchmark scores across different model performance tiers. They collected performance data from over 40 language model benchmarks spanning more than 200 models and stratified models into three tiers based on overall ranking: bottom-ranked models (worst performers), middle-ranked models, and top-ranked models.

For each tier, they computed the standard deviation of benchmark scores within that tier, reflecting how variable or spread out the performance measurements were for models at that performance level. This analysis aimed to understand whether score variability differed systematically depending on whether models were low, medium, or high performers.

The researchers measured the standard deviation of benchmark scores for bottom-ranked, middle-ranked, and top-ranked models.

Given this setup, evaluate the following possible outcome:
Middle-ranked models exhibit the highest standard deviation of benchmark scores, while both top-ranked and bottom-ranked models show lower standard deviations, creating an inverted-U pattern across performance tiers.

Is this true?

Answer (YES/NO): NO